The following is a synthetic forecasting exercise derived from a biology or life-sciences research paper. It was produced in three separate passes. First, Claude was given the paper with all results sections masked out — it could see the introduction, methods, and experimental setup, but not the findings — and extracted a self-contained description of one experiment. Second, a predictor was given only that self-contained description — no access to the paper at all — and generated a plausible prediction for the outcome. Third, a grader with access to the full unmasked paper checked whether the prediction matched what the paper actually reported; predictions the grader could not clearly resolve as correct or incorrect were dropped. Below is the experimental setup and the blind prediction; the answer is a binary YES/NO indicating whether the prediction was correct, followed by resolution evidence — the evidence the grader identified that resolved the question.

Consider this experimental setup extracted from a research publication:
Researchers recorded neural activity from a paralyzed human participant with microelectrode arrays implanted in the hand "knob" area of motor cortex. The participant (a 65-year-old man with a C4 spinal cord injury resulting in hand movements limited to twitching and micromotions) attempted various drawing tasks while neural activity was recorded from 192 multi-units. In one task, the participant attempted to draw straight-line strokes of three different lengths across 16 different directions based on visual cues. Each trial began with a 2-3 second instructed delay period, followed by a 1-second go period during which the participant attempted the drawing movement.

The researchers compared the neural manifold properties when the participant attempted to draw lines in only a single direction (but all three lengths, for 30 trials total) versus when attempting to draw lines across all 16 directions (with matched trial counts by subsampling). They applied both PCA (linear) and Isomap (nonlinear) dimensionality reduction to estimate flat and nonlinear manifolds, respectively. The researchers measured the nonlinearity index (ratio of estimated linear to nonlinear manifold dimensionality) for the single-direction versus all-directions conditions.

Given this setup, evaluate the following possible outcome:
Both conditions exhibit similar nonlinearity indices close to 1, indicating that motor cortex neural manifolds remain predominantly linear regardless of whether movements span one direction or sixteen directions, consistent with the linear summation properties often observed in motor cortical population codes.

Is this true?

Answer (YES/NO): NO